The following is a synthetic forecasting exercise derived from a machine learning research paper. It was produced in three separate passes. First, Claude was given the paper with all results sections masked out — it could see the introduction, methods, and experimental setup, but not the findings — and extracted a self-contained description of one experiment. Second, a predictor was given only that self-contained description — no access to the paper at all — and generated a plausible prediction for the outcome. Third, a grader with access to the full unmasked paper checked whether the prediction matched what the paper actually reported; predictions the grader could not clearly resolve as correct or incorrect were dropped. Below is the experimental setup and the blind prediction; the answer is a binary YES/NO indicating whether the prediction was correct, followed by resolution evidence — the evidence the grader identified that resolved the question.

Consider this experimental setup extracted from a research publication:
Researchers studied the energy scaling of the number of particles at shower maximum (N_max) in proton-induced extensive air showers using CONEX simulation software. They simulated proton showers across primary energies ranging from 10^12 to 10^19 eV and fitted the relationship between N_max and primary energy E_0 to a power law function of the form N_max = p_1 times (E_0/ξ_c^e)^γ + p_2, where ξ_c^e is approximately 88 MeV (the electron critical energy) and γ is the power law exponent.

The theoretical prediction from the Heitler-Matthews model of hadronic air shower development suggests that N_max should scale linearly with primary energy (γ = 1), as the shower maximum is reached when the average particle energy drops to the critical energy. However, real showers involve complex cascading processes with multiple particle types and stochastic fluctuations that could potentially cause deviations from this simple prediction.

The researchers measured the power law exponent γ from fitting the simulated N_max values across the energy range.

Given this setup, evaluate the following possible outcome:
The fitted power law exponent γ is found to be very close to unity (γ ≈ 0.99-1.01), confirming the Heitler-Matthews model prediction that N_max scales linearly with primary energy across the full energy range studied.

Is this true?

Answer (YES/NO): NO